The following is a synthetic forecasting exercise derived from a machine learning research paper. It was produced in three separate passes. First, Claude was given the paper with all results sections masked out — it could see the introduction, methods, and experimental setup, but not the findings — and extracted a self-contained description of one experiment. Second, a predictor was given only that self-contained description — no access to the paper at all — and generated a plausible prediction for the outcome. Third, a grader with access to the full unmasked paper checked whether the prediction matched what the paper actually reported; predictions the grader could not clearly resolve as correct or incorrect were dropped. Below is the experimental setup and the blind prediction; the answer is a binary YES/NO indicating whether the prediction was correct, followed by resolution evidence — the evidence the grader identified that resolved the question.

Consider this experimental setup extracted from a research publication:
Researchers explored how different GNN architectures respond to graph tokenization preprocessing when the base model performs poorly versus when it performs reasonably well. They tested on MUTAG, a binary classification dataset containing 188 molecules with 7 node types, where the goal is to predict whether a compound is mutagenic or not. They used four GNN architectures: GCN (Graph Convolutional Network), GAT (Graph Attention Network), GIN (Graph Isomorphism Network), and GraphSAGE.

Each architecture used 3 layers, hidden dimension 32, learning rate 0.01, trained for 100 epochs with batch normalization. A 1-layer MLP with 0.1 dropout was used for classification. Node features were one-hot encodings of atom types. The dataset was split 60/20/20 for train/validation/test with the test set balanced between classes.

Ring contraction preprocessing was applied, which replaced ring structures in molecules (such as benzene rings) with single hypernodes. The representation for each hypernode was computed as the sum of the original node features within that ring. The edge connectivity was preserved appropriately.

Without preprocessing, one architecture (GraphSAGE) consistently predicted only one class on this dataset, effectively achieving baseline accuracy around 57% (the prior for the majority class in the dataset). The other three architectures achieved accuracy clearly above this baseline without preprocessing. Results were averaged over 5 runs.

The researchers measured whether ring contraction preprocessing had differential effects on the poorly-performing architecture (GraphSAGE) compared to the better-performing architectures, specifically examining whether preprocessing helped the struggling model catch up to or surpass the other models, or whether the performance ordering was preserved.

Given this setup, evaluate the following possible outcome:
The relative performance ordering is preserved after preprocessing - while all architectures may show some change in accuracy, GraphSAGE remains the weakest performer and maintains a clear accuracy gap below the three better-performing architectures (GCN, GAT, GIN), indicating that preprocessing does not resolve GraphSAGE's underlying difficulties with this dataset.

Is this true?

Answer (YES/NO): NO